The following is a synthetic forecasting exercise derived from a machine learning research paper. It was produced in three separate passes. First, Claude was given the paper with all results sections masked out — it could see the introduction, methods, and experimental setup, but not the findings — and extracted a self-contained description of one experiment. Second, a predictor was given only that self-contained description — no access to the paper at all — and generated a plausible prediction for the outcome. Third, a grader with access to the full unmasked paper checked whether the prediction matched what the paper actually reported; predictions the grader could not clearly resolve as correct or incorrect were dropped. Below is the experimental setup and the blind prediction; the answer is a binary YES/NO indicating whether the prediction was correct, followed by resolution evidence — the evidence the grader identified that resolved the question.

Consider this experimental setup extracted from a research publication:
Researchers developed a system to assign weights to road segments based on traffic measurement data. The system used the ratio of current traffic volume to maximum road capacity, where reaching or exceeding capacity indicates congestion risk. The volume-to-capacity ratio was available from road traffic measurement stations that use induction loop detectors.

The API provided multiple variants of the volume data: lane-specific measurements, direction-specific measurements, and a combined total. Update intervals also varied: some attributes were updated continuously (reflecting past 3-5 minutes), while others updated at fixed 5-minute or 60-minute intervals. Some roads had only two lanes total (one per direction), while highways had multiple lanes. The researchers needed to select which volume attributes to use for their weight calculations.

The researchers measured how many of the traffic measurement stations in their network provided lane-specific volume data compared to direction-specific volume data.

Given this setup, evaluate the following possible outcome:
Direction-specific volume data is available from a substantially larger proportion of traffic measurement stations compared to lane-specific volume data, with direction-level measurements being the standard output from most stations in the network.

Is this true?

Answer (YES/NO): YES